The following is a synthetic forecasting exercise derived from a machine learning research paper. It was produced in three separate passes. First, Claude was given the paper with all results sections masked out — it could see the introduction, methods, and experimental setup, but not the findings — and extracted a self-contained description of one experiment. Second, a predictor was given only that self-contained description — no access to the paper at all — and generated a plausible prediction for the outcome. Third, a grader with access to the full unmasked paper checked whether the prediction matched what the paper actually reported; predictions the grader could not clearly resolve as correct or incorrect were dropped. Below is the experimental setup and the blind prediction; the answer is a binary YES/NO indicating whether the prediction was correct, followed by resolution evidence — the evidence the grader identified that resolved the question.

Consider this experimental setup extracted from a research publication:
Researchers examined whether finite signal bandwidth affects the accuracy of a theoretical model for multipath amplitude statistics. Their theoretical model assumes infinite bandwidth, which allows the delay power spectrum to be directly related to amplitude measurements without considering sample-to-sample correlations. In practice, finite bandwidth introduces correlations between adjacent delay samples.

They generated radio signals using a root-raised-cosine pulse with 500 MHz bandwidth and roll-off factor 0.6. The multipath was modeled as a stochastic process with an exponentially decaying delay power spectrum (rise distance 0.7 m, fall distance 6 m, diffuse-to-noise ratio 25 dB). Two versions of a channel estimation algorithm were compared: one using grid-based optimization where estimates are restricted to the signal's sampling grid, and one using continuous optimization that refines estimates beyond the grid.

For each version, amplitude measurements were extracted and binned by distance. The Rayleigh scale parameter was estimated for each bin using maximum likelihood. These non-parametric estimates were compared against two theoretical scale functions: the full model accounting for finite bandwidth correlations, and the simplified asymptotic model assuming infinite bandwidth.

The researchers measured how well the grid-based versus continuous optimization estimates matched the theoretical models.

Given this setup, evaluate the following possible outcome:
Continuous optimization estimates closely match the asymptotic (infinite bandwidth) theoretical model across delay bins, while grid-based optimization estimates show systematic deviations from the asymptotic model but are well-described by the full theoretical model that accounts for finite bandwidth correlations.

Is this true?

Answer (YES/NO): NO